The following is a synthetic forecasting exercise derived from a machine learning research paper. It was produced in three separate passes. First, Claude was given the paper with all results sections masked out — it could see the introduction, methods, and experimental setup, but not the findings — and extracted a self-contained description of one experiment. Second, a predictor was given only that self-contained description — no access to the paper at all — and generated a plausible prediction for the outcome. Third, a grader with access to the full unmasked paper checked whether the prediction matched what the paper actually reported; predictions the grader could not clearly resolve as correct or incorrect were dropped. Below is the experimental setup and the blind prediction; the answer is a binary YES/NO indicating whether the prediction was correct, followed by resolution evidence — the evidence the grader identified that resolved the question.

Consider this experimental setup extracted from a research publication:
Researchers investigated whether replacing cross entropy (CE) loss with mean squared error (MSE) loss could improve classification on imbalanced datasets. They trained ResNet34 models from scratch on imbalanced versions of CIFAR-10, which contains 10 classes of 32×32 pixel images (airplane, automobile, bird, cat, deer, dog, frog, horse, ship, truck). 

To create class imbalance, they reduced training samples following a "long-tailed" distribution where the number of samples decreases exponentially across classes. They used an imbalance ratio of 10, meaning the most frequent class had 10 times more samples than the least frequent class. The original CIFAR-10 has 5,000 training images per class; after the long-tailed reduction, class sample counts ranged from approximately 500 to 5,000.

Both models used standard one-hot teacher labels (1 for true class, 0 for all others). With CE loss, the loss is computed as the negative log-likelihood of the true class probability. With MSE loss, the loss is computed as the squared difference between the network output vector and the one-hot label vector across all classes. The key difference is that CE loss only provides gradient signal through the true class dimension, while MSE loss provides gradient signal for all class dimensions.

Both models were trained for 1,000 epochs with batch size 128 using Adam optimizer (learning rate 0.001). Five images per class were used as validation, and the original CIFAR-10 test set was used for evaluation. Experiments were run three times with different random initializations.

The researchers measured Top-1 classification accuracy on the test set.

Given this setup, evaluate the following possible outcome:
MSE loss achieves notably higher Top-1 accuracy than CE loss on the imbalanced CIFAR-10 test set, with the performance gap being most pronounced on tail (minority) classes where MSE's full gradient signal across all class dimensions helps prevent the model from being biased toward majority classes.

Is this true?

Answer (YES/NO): NO